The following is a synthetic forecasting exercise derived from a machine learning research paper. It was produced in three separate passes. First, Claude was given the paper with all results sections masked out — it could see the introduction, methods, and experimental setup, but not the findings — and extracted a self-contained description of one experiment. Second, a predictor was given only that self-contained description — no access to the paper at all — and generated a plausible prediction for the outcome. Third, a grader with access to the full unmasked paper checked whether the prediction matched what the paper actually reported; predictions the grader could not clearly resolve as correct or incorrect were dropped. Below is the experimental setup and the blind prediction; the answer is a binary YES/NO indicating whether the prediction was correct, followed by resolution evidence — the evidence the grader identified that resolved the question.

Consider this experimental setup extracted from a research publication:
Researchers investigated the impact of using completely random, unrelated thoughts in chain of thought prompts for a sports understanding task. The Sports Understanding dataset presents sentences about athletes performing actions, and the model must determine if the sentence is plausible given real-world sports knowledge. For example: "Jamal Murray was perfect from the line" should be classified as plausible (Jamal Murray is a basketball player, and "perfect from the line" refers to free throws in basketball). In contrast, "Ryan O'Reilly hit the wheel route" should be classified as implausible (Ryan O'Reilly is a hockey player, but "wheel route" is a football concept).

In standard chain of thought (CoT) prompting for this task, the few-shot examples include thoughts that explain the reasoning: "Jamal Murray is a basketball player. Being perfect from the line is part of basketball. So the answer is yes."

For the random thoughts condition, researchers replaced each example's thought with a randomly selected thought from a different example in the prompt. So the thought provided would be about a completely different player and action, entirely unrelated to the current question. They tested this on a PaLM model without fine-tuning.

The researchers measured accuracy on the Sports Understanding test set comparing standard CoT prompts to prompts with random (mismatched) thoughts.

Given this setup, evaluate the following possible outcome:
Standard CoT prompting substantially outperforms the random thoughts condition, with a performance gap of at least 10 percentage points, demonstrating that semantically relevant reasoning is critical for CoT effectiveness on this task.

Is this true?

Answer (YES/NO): YES